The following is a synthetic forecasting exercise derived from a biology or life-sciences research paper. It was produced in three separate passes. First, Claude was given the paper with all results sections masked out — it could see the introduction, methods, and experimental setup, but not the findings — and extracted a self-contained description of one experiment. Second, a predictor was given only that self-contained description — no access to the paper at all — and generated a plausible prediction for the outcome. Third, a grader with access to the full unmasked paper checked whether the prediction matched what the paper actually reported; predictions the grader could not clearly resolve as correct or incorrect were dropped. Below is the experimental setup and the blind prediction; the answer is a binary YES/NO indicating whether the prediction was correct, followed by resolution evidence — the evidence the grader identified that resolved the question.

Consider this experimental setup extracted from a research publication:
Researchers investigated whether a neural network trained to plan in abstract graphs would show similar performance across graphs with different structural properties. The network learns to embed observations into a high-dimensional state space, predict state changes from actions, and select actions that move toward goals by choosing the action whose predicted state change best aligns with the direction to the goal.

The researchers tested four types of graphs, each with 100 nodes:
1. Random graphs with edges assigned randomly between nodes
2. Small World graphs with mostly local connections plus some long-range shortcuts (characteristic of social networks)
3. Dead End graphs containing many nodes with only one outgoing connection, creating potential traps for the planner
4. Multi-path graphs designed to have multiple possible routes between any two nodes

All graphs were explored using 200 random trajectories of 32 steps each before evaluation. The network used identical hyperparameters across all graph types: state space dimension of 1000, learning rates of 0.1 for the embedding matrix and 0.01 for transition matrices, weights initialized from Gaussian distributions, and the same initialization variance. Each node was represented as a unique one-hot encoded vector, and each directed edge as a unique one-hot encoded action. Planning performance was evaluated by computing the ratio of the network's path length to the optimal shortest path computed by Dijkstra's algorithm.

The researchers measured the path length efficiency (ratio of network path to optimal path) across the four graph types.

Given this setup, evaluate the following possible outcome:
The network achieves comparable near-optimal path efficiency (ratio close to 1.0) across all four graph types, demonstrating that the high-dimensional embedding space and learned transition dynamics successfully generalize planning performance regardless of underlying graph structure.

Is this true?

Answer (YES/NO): YES